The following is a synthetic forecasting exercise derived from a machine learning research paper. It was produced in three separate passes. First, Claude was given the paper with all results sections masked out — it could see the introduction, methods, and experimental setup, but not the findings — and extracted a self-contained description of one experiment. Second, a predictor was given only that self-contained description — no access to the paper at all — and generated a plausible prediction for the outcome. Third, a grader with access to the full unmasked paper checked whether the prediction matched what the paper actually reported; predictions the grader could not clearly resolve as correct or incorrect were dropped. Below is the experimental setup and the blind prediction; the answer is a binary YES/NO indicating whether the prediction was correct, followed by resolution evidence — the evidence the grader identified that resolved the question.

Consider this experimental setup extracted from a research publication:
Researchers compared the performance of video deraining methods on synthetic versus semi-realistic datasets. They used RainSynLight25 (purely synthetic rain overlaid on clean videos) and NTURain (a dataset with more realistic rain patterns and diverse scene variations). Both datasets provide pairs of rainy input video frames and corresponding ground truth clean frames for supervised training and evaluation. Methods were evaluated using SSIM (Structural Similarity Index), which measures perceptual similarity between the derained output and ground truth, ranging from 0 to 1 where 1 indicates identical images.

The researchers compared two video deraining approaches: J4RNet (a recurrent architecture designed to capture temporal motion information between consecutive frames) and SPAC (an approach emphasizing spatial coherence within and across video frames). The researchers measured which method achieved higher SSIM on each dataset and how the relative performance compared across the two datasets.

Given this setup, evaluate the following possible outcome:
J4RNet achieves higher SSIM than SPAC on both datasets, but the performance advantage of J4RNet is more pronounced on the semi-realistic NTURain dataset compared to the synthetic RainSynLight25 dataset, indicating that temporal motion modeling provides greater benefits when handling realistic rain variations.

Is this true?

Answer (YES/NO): NO